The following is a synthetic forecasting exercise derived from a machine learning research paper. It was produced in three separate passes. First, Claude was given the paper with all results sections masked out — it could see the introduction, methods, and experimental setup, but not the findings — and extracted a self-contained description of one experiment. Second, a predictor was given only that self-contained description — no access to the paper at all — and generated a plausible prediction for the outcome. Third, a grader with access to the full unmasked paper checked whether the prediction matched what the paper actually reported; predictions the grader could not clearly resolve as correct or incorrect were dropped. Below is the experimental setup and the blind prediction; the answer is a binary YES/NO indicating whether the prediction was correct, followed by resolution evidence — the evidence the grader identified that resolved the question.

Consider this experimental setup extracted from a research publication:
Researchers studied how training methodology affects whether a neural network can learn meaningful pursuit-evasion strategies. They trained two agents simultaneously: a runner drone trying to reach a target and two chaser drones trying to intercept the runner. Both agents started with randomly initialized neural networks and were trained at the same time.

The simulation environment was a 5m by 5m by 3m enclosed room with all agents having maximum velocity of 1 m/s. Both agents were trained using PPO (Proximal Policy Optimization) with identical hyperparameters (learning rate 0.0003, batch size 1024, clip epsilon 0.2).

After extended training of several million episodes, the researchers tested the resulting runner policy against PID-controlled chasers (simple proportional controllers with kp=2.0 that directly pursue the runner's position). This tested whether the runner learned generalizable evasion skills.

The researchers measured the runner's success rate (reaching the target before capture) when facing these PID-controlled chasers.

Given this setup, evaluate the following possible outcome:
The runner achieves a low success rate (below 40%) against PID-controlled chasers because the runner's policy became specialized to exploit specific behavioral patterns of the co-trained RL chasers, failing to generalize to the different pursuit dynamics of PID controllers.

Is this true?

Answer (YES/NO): NO